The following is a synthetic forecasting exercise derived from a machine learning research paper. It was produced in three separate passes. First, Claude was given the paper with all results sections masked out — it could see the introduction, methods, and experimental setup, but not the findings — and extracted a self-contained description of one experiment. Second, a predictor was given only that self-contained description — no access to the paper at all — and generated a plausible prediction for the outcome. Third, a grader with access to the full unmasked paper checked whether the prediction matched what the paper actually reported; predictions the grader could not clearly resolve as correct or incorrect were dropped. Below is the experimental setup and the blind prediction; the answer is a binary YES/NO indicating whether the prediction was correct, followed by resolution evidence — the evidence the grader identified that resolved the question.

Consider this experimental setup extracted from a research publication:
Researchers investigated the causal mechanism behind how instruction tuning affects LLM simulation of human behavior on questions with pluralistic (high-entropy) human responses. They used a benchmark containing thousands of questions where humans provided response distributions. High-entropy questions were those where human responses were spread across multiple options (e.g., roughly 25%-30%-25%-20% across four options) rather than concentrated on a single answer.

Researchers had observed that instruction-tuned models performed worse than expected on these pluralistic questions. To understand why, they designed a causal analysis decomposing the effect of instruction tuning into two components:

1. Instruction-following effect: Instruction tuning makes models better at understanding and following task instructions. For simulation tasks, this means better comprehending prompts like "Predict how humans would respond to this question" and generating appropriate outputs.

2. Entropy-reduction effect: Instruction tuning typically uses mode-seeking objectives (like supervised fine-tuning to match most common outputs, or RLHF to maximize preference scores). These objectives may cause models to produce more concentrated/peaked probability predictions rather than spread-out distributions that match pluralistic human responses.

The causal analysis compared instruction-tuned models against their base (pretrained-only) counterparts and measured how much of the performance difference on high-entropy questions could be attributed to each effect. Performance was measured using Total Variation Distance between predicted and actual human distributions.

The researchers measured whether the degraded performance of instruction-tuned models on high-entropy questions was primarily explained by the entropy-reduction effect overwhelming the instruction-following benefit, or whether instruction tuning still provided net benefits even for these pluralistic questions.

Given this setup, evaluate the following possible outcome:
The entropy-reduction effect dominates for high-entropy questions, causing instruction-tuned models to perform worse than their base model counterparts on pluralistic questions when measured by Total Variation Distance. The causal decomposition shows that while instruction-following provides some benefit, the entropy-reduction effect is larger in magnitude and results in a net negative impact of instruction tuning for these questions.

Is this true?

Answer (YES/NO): NO